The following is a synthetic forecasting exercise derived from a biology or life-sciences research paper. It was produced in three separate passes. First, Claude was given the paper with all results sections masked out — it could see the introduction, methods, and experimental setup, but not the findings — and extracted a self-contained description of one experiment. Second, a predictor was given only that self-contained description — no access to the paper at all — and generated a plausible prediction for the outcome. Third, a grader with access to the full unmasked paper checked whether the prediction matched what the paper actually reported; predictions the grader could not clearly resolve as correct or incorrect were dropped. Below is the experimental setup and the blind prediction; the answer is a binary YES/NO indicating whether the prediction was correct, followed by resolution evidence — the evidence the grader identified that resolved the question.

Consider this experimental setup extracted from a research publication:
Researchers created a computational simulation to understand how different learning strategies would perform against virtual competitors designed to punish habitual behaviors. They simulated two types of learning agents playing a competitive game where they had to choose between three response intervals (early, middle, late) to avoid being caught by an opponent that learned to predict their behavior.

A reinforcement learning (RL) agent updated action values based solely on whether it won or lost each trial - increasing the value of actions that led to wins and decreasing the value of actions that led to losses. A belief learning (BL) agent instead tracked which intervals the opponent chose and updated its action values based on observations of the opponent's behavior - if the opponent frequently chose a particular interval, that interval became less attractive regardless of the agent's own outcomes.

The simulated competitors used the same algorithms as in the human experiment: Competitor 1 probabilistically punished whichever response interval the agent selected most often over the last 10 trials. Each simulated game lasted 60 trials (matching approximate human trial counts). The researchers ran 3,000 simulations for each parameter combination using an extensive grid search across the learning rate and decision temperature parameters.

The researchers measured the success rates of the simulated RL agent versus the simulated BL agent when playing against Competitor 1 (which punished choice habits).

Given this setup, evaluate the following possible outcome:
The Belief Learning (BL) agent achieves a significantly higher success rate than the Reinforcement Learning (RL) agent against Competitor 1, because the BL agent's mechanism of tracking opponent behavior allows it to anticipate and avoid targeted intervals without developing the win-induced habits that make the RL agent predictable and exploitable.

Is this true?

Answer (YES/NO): YES